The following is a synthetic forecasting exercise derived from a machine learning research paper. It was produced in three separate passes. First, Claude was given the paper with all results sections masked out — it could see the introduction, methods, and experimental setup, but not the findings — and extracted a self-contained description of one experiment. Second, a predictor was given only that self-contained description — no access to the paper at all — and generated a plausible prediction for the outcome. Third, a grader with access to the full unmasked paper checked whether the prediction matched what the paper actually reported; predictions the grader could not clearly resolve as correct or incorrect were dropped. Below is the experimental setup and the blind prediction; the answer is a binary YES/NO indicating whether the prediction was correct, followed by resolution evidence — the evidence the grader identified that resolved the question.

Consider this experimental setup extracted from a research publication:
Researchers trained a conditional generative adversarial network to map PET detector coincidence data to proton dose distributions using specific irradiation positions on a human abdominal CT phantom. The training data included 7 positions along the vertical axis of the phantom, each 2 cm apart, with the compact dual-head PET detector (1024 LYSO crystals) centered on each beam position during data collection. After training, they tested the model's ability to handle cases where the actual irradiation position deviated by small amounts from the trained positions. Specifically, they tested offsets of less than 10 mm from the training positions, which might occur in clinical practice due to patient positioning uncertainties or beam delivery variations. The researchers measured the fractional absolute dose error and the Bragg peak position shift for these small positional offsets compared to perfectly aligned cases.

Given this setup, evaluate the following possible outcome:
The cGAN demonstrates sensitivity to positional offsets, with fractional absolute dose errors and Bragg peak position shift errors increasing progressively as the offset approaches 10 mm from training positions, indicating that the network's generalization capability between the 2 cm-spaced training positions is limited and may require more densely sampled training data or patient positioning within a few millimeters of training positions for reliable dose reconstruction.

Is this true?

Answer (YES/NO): NO